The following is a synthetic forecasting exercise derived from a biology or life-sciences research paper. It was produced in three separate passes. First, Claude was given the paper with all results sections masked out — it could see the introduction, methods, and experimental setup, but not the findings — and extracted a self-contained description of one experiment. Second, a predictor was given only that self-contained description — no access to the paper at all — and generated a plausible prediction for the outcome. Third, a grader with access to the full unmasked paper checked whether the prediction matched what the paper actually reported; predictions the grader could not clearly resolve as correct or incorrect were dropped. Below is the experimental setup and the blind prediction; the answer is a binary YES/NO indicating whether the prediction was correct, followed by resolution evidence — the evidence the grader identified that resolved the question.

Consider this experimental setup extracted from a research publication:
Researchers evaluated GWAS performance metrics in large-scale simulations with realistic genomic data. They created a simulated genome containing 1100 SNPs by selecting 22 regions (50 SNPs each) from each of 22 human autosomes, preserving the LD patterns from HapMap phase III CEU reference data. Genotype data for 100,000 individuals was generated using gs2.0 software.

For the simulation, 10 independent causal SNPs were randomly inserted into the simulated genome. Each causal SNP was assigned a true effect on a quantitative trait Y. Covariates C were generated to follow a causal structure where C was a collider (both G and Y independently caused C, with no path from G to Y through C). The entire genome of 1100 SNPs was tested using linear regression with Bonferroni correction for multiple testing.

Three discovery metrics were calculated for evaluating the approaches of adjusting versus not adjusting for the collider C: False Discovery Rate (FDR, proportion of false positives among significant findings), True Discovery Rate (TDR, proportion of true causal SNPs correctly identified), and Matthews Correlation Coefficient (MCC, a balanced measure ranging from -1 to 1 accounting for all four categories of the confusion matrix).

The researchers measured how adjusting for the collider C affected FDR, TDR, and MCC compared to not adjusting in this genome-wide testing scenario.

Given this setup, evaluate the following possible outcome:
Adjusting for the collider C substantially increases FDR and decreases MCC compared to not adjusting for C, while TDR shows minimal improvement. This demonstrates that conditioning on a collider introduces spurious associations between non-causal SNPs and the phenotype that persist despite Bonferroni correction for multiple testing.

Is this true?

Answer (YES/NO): NO